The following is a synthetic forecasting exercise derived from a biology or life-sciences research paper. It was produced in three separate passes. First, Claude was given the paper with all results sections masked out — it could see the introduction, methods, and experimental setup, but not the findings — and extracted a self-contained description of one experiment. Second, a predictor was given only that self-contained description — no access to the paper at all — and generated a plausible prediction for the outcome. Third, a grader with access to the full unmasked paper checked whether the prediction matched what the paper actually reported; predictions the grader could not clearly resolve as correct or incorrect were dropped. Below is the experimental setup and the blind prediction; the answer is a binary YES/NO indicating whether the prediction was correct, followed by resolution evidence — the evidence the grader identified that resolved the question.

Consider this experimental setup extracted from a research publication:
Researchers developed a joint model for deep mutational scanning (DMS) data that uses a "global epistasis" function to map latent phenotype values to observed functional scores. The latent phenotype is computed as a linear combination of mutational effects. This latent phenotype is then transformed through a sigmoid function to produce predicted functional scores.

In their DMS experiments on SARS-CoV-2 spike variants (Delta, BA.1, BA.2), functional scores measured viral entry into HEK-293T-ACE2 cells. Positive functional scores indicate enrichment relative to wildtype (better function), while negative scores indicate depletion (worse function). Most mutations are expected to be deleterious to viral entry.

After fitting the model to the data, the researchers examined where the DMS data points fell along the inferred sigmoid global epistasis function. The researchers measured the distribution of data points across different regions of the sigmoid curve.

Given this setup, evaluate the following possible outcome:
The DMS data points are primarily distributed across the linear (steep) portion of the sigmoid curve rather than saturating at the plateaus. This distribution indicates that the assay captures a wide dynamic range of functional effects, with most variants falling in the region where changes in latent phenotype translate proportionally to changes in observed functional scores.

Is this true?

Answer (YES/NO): NO